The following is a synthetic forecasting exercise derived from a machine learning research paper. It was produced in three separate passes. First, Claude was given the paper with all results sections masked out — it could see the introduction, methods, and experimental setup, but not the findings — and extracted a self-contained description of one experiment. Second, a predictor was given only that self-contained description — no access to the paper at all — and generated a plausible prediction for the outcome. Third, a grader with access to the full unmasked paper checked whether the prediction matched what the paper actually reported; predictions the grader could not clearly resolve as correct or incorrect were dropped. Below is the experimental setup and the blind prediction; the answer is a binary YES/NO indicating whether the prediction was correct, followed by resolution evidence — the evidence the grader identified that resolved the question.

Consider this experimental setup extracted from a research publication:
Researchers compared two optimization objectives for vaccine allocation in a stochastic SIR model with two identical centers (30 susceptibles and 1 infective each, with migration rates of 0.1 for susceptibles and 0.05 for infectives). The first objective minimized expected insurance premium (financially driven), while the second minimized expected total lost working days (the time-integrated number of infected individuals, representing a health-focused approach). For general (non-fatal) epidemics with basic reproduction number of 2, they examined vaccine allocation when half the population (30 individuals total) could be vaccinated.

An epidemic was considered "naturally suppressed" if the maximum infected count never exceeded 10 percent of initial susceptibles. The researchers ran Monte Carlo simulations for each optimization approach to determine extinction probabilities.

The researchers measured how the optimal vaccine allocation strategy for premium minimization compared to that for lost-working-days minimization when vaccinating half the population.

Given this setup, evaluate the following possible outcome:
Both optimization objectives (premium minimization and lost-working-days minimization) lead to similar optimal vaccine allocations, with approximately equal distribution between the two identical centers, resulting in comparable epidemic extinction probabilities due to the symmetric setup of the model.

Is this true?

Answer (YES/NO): NO